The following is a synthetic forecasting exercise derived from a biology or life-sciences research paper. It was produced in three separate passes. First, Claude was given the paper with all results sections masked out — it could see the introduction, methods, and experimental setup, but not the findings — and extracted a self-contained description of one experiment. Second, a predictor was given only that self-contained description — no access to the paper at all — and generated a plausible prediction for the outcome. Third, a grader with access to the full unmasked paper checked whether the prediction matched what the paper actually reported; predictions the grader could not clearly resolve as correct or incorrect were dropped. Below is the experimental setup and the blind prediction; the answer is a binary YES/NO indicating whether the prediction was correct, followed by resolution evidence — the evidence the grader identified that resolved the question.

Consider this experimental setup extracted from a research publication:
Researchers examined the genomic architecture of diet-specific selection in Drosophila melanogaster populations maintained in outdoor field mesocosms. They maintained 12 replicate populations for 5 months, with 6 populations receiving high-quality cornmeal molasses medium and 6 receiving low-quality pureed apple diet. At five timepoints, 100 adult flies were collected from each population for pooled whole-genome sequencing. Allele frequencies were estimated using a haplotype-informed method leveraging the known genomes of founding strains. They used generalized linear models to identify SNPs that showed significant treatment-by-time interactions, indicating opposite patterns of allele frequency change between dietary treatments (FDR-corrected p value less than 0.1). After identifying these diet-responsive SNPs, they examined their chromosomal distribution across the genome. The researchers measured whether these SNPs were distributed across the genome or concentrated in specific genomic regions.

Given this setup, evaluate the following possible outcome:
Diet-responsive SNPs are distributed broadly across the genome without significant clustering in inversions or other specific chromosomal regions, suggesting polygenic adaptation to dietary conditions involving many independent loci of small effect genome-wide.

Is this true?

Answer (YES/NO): NO